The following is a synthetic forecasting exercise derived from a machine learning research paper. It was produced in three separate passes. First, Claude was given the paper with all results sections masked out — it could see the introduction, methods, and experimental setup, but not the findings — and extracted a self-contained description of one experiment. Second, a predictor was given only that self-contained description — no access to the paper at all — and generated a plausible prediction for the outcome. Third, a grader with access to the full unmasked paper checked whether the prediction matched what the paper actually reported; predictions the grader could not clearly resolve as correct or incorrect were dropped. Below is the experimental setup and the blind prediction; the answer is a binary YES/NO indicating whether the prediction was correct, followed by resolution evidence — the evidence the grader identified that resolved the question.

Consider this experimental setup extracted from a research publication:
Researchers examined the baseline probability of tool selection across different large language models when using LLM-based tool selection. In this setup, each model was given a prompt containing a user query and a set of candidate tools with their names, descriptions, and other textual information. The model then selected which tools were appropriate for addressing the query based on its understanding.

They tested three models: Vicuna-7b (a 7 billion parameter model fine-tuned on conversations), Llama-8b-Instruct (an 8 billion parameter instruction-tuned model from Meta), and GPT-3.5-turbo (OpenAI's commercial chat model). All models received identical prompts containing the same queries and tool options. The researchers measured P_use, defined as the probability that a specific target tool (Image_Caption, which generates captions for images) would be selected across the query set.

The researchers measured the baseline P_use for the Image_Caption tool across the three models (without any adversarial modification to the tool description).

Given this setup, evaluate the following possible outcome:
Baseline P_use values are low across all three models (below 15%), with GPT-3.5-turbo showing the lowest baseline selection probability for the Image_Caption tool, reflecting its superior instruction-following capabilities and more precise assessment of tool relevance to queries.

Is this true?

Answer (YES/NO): NO